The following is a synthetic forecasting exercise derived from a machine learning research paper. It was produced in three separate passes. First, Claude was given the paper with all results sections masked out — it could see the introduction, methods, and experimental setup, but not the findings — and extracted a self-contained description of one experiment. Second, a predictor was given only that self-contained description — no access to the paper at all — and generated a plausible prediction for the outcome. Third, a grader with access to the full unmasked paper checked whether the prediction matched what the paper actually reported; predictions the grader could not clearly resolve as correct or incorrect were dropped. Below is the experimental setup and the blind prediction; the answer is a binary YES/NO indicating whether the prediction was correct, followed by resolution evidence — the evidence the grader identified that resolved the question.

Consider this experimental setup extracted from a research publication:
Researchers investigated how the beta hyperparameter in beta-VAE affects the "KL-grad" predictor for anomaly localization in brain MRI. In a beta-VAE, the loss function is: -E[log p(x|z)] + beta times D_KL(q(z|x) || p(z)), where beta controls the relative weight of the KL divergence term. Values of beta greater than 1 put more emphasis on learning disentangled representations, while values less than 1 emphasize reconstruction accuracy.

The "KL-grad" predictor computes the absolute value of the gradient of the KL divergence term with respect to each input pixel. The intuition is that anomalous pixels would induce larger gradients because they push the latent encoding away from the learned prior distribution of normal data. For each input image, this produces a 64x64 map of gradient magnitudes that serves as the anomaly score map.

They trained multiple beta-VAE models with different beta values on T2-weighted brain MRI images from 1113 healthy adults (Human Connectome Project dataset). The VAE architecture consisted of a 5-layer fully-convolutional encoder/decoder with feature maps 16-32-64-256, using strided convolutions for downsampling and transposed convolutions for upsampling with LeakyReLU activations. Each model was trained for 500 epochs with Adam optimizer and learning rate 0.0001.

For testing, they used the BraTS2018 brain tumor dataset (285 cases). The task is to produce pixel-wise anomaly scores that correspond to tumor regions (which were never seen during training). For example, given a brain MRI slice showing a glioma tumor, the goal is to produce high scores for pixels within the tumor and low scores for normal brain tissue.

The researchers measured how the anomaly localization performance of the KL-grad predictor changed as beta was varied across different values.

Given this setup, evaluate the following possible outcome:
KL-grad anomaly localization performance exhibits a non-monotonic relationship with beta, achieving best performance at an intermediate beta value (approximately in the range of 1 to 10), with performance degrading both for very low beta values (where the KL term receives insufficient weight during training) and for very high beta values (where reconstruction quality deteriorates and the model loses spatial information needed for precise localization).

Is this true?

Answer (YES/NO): NO